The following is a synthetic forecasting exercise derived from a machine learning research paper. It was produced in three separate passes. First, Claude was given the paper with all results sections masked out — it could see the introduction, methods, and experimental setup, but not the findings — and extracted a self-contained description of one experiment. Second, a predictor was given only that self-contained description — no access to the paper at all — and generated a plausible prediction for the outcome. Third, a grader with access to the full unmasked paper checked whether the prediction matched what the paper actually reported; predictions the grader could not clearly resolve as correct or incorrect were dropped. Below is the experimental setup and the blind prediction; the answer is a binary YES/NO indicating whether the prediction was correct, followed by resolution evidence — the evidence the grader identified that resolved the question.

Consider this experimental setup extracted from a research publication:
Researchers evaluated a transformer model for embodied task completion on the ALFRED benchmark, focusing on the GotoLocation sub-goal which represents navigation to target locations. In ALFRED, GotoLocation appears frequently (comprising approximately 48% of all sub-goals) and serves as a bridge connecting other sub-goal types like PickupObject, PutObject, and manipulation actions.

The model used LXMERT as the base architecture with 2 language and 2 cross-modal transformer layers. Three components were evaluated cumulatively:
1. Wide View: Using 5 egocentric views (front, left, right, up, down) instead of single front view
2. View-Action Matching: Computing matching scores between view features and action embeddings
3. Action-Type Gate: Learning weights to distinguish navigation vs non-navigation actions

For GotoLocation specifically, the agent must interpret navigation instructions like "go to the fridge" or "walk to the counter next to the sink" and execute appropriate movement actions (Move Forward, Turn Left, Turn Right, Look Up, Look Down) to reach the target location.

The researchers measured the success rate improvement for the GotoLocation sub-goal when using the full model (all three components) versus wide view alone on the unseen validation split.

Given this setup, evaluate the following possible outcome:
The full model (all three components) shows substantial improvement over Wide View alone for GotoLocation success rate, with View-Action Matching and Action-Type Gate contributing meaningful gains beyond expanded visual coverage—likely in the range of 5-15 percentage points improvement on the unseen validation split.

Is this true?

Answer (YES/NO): YES